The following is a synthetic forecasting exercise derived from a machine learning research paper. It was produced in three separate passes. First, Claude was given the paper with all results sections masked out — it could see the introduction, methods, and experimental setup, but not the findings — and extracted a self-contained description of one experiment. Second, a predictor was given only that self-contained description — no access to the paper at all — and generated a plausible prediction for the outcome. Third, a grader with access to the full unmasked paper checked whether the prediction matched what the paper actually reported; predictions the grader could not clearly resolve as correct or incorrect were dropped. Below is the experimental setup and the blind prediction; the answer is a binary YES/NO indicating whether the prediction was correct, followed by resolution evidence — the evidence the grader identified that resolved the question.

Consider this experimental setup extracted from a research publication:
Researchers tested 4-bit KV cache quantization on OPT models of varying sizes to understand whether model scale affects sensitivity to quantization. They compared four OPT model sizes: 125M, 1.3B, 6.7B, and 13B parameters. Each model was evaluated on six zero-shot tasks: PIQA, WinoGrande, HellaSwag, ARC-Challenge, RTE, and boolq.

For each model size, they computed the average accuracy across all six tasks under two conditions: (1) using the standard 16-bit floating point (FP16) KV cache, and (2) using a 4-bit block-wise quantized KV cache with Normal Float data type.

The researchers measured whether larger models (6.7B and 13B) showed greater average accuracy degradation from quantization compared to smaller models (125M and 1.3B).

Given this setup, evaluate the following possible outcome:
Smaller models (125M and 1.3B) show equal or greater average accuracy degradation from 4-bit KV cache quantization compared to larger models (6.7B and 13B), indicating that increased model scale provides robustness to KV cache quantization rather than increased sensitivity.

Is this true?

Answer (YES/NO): YES